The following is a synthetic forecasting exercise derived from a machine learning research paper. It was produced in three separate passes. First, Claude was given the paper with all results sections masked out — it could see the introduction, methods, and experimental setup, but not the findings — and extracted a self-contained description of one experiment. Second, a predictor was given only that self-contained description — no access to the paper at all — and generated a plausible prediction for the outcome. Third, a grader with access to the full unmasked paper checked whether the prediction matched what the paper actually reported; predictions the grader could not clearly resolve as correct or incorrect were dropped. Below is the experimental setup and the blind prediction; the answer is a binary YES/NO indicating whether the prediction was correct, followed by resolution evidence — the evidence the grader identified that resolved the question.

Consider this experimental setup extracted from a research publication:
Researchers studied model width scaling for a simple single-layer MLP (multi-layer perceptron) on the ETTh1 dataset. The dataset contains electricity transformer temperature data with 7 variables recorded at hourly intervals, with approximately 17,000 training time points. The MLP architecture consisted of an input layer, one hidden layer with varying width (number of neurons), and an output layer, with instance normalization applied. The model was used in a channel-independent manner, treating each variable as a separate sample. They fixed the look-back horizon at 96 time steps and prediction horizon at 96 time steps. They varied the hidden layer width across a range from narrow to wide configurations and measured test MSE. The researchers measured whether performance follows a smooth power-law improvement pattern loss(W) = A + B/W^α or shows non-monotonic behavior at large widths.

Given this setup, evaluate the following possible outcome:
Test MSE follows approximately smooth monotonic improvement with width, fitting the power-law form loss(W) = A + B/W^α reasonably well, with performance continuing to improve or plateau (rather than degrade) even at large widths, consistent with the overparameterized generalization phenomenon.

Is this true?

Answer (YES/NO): YES